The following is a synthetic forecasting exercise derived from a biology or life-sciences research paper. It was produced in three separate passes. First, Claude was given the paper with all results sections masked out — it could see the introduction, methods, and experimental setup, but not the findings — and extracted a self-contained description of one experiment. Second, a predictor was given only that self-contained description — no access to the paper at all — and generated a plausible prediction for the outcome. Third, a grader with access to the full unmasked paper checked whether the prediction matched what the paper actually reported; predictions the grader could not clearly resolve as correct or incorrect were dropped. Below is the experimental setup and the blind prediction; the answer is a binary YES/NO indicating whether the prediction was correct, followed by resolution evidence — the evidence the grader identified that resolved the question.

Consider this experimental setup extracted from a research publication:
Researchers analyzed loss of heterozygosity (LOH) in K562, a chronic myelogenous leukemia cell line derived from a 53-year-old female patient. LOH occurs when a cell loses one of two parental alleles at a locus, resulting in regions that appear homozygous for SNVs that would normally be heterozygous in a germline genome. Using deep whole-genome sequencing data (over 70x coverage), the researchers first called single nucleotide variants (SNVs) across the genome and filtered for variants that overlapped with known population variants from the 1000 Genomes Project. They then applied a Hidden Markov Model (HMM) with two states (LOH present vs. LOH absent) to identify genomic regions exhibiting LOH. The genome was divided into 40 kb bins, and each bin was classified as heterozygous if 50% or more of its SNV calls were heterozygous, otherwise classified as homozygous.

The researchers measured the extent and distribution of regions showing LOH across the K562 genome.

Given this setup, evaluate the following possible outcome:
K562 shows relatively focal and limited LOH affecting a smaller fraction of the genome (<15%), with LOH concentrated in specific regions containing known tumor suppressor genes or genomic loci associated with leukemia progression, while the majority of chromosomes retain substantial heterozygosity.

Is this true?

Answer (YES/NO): NO